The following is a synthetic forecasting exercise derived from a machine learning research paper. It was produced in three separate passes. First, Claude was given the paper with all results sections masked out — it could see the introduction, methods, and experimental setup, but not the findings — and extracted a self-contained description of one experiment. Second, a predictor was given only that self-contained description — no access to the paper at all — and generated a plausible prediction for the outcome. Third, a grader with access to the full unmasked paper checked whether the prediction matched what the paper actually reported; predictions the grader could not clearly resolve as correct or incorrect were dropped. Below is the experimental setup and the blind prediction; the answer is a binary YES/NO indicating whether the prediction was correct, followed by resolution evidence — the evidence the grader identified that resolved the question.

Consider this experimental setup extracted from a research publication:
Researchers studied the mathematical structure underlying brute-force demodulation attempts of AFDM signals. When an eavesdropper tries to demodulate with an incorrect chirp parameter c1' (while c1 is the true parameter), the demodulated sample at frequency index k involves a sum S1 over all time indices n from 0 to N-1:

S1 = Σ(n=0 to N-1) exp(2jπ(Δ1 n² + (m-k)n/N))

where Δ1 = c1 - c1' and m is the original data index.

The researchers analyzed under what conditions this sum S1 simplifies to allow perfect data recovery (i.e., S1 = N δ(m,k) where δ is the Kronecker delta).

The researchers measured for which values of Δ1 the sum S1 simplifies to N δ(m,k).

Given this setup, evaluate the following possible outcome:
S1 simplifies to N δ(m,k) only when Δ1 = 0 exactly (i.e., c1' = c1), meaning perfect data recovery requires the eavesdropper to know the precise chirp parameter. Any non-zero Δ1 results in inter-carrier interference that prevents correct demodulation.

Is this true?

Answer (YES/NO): NO